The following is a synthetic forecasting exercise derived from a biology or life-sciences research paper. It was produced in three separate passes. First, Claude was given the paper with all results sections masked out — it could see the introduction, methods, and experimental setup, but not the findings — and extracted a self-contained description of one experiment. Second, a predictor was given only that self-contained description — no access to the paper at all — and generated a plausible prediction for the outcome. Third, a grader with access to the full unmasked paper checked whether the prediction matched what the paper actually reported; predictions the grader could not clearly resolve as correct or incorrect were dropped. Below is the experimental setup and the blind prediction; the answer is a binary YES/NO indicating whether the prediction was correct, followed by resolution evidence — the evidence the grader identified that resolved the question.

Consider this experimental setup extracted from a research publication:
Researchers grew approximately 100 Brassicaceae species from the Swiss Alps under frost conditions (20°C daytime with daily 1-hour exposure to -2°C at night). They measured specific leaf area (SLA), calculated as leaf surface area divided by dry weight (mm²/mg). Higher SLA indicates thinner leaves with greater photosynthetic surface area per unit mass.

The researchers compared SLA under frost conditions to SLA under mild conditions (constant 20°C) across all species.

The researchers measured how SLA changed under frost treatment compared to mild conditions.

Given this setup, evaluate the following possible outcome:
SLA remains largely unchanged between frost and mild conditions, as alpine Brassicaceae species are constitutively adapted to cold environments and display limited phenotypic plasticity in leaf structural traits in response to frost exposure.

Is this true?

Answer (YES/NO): NO